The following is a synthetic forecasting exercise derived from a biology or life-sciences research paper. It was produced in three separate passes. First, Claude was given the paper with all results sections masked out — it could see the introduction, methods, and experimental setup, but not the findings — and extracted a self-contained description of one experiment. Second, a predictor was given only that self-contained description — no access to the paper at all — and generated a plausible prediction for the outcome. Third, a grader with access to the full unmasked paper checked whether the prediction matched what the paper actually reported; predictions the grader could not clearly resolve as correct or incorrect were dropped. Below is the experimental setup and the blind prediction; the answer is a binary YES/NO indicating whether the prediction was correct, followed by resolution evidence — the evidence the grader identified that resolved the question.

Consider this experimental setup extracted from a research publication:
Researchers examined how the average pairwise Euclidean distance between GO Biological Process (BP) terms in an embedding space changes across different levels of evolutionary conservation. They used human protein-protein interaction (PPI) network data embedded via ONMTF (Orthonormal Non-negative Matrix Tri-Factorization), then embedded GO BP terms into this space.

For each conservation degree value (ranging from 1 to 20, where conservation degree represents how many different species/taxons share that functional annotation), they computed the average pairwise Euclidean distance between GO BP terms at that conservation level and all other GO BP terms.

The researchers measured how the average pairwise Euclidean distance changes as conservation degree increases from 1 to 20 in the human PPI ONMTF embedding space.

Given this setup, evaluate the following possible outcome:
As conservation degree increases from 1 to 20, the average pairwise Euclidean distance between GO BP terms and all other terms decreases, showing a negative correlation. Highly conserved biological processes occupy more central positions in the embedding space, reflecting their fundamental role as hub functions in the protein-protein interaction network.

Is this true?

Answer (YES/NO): NO